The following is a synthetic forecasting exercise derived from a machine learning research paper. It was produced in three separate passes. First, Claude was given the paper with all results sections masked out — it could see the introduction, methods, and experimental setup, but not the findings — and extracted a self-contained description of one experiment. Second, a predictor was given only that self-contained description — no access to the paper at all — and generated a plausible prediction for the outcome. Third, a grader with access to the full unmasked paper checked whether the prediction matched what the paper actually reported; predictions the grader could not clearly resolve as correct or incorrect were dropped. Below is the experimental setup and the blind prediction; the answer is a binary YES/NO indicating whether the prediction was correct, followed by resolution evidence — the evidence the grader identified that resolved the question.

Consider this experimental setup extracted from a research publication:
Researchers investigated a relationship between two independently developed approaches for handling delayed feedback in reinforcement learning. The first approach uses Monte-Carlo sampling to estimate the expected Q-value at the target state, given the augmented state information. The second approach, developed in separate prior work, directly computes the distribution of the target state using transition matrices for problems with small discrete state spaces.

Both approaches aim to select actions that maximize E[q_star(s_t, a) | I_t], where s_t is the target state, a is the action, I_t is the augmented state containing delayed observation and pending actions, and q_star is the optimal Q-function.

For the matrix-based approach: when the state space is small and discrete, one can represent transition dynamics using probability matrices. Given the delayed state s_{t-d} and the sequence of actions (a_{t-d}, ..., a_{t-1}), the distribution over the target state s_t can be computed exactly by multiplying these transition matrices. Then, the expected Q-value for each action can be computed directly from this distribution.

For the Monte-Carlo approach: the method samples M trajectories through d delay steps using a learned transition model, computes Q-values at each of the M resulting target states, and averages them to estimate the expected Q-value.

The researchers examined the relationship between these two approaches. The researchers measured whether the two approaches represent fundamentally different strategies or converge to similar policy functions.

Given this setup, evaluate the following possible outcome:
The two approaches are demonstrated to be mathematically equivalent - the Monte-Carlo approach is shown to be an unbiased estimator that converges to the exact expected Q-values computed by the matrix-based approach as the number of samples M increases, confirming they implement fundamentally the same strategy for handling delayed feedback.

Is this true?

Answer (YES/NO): NO